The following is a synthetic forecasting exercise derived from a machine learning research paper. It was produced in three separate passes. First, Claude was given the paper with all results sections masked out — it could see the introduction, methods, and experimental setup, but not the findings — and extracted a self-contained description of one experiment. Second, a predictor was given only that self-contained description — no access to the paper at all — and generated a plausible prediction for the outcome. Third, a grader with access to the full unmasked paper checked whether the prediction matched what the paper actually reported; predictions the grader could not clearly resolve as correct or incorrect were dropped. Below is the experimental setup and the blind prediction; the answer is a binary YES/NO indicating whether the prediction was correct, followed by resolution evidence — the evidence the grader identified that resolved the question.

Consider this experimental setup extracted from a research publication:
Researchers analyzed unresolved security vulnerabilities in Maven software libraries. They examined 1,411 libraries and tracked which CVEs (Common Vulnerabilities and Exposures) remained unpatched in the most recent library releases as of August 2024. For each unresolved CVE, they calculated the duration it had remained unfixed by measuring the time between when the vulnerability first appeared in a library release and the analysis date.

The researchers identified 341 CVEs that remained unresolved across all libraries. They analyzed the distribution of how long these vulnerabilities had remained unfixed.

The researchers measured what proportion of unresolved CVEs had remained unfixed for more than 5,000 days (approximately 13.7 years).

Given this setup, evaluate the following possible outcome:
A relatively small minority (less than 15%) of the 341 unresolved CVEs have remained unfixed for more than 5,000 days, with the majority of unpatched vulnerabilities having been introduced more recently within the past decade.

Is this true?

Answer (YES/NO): NO